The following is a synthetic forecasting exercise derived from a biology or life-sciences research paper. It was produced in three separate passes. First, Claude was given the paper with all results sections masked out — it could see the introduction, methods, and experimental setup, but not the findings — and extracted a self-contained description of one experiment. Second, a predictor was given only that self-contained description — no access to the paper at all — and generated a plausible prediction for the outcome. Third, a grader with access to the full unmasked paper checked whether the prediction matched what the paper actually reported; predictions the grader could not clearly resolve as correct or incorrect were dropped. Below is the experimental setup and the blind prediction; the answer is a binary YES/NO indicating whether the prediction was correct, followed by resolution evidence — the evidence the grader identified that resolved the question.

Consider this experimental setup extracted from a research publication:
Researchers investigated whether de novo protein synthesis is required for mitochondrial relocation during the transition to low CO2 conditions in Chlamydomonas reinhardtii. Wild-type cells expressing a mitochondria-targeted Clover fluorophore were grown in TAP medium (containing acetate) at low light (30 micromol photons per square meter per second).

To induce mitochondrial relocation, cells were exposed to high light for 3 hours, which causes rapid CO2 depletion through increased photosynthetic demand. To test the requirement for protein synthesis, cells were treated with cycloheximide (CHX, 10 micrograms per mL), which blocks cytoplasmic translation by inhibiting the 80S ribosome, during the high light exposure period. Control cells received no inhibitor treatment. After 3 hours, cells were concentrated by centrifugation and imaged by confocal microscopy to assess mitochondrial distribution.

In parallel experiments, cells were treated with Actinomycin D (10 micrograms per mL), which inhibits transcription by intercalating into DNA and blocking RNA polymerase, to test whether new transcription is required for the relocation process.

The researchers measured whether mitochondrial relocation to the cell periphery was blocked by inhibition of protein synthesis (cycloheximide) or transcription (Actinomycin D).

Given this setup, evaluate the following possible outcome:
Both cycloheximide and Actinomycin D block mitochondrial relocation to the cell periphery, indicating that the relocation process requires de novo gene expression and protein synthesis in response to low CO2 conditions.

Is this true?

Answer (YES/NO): YES